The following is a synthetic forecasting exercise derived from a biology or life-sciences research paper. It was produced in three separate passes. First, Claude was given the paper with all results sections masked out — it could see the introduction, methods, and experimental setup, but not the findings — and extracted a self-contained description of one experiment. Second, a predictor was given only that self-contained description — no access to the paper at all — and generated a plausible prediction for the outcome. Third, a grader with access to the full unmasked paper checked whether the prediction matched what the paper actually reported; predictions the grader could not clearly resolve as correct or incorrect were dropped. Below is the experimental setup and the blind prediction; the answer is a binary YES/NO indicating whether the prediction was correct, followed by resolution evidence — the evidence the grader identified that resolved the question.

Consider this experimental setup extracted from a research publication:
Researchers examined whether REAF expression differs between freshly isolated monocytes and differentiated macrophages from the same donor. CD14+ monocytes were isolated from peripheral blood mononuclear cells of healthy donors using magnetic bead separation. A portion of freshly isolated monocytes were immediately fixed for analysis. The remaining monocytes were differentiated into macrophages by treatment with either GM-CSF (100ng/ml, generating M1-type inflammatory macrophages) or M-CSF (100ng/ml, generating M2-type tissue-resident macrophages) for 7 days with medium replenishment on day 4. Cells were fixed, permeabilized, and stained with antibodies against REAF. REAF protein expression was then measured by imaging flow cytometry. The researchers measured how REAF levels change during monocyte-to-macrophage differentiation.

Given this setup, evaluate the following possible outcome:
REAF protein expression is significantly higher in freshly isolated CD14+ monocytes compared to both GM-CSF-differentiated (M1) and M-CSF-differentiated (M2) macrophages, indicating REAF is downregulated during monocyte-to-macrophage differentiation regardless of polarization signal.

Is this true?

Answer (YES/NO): NO